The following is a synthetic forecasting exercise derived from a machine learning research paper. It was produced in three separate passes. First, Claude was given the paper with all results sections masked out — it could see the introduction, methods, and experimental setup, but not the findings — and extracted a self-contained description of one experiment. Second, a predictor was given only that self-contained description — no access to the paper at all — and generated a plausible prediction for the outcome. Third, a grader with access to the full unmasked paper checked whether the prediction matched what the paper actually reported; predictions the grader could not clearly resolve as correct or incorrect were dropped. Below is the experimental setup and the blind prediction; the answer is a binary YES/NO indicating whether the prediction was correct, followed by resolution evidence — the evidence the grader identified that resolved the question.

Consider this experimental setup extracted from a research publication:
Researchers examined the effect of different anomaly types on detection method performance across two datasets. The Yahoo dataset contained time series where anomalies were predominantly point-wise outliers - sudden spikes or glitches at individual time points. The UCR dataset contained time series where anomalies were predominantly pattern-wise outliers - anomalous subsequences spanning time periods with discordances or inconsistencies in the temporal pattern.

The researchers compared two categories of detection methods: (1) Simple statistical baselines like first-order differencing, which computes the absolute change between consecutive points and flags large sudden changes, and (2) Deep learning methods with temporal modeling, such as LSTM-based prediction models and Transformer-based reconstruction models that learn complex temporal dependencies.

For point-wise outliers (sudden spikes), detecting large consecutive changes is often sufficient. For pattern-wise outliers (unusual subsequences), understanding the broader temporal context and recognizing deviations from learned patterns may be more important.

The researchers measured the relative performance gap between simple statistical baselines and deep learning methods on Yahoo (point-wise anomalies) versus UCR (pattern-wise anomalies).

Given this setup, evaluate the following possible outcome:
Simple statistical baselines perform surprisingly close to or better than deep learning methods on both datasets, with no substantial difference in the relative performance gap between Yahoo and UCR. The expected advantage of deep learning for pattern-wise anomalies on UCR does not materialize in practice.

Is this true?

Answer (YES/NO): NO